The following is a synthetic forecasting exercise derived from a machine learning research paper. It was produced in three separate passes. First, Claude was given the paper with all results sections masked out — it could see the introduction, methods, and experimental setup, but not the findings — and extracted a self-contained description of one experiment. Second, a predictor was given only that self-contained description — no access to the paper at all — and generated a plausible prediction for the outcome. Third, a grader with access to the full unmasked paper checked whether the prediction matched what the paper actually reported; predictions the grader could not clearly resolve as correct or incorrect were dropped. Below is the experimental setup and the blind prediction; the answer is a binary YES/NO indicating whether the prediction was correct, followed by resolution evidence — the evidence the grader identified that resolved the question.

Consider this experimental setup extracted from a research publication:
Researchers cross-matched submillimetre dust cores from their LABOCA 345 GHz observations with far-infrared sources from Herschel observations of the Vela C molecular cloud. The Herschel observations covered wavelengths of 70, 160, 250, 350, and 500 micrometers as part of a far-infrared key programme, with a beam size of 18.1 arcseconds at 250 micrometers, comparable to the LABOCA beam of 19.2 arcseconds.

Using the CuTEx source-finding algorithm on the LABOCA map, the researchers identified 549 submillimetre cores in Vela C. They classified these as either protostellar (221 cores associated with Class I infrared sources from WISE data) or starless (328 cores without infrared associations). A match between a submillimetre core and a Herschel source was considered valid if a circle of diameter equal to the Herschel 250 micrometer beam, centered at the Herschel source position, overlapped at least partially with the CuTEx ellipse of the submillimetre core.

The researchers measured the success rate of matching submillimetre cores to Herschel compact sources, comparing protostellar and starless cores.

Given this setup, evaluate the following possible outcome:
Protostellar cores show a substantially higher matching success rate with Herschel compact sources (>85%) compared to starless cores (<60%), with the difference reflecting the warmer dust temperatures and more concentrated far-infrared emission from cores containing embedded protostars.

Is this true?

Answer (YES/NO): NO